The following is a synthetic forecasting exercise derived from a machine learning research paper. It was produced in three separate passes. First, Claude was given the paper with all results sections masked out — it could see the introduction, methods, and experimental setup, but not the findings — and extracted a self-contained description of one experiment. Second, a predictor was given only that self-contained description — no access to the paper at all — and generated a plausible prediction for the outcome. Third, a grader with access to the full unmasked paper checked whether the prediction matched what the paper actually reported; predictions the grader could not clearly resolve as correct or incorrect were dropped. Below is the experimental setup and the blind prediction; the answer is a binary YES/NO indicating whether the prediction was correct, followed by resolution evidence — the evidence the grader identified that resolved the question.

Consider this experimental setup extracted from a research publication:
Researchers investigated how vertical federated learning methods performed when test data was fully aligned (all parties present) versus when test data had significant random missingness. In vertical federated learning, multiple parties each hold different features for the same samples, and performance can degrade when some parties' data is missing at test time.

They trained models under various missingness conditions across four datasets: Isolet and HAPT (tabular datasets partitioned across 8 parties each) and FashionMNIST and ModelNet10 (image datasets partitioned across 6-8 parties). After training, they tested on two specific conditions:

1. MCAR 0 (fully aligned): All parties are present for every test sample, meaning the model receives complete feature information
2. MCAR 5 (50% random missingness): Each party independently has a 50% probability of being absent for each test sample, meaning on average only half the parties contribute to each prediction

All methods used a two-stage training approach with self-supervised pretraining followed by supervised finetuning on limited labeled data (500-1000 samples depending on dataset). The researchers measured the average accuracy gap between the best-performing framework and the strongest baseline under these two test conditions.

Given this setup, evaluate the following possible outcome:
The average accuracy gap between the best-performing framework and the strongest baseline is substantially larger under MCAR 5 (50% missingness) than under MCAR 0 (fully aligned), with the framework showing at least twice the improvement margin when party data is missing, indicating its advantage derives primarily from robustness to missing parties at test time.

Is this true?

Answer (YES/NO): YES